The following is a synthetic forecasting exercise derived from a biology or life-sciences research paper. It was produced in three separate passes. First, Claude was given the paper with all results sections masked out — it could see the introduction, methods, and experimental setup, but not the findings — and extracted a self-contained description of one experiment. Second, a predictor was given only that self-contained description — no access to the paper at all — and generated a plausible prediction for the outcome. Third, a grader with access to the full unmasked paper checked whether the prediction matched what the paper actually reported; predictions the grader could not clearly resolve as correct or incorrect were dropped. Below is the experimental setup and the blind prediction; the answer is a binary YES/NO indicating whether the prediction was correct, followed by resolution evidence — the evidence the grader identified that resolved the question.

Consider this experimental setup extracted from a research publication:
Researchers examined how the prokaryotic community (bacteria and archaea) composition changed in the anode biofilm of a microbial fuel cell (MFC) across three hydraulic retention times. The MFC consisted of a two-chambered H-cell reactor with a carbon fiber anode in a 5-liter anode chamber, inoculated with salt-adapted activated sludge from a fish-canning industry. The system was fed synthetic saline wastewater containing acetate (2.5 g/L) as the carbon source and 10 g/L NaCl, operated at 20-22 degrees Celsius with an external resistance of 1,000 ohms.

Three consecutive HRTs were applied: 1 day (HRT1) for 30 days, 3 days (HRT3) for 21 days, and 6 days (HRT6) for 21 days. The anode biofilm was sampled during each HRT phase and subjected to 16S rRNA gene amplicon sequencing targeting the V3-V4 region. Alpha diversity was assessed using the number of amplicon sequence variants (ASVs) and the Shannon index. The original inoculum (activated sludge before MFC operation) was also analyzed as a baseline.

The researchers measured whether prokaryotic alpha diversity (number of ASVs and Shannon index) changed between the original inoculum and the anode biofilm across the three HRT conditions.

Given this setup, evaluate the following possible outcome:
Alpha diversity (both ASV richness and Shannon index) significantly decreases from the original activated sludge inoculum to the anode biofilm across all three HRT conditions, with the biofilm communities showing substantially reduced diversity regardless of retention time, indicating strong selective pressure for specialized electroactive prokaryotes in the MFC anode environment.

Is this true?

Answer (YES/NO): NO